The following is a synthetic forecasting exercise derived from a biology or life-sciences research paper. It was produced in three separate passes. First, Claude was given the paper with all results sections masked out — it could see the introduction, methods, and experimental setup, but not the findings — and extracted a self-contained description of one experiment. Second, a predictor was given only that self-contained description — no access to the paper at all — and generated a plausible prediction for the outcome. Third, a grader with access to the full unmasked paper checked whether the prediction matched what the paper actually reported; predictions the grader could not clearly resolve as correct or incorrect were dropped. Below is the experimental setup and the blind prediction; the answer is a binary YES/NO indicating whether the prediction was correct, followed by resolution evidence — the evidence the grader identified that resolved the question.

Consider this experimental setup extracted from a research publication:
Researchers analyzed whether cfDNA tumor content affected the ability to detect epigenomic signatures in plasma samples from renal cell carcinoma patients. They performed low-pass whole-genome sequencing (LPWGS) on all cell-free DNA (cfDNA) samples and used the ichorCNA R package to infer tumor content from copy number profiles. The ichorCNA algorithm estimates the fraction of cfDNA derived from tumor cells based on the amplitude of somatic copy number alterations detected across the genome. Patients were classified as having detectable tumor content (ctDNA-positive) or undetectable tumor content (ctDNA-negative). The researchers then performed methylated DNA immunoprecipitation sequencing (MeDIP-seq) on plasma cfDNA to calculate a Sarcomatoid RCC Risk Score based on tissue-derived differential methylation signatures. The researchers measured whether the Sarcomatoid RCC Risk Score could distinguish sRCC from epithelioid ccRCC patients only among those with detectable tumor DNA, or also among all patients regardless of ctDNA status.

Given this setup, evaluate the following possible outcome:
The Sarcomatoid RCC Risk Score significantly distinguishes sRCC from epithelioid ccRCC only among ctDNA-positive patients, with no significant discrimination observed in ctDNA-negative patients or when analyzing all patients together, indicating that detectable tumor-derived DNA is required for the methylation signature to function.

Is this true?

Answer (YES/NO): NO